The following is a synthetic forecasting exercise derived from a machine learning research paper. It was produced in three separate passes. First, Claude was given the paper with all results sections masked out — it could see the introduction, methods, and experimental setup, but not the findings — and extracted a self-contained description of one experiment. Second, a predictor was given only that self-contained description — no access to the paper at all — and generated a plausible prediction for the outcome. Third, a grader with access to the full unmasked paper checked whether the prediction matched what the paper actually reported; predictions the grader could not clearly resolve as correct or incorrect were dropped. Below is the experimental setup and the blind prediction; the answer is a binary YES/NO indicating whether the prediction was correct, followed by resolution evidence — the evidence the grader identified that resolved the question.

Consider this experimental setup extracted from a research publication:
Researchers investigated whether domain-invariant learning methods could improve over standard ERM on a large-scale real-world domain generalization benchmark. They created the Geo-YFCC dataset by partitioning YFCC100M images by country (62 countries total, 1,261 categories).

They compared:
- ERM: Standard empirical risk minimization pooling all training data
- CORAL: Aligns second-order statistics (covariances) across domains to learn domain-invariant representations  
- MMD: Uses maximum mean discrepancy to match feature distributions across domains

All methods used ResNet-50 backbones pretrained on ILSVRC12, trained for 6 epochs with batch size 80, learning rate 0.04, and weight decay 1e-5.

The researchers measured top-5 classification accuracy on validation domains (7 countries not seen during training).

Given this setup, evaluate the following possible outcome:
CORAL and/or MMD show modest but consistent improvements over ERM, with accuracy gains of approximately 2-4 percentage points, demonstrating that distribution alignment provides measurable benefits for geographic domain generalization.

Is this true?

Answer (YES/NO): NO